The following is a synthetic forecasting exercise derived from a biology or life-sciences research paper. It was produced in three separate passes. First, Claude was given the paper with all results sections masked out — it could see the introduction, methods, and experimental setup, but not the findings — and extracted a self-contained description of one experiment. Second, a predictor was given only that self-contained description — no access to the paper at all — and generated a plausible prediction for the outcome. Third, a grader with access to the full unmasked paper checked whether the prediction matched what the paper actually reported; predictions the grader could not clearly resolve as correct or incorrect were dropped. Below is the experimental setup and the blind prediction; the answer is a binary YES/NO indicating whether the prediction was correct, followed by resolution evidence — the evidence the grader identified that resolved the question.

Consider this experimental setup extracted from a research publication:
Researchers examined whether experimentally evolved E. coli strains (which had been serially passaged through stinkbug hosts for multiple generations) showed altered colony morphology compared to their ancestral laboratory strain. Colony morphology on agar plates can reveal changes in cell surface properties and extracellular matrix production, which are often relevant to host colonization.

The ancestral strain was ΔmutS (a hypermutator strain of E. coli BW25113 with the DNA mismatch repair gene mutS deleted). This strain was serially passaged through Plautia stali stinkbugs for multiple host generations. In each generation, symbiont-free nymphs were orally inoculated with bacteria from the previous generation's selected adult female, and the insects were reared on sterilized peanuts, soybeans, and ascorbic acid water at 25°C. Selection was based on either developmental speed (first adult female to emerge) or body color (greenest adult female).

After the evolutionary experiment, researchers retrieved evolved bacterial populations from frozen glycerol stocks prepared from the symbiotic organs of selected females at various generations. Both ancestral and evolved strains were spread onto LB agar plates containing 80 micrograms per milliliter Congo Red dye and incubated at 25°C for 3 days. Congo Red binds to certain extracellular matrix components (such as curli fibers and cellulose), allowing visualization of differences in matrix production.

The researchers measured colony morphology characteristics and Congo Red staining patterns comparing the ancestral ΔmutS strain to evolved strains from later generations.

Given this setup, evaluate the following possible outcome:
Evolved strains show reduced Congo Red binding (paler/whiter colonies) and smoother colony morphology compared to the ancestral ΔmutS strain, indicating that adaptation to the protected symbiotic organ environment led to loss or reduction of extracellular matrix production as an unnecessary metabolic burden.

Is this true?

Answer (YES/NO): YES